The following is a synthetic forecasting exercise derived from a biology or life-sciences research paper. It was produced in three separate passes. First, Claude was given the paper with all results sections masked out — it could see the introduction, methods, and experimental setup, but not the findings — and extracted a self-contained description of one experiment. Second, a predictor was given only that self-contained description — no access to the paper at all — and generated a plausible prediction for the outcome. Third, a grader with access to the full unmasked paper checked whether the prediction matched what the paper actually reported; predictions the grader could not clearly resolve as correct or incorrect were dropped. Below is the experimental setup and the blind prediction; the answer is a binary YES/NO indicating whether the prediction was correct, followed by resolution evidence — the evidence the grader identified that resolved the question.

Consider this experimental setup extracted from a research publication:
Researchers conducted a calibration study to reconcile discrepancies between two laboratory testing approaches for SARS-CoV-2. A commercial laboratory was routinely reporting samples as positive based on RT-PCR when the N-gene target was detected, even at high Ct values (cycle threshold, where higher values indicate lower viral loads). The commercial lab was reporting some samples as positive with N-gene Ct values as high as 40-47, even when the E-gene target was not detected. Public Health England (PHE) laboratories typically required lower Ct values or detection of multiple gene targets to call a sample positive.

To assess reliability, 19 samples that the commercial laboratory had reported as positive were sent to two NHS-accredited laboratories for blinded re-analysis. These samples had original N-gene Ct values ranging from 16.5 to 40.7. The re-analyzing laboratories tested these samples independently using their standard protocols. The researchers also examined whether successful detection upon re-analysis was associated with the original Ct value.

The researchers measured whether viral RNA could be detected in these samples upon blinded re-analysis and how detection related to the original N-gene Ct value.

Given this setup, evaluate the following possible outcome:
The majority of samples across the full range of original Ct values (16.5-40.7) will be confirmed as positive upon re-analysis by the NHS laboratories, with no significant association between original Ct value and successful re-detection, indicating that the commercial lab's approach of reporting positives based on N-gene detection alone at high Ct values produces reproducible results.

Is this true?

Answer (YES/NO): NO